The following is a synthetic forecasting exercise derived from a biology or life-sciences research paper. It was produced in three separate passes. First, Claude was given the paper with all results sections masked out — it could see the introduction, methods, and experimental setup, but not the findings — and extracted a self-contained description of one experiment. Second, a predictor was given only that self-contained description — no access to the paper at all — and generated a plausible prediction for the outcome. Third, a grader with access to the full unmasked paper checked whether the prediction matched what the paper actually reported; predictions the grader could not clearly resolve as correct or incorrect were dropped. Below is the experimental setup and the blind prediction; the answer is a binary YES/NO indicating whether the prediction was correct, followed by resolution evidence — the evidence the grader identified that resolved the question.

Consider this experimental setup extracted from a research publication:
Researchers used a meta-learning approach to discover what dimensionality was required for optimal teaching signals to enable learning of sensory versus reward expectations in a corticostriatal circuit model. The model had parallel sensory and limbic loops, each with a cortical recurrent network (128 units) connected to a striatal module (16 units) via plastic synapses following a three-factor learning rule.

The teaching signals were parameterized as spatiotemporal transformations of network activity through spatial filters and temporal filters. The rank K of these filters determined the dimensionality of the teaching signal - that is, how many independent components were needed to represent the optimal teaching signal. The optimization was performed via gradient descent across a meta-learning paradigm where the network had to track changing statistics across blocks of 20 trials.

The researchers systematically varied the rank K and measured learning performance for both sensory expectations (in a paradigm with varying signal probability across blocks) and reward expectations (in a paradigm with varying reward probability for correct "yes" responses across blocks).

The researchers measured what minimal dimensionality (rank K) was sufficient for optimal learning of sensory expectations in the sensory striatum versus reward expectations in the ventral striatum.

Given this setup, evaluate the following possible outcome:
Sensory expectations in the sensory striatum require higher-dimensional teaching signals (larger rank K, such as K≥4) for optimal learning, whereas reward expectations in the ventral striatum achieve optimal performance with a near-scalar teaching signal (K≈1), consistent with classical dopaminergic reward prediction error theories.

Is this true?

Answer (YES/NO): NO